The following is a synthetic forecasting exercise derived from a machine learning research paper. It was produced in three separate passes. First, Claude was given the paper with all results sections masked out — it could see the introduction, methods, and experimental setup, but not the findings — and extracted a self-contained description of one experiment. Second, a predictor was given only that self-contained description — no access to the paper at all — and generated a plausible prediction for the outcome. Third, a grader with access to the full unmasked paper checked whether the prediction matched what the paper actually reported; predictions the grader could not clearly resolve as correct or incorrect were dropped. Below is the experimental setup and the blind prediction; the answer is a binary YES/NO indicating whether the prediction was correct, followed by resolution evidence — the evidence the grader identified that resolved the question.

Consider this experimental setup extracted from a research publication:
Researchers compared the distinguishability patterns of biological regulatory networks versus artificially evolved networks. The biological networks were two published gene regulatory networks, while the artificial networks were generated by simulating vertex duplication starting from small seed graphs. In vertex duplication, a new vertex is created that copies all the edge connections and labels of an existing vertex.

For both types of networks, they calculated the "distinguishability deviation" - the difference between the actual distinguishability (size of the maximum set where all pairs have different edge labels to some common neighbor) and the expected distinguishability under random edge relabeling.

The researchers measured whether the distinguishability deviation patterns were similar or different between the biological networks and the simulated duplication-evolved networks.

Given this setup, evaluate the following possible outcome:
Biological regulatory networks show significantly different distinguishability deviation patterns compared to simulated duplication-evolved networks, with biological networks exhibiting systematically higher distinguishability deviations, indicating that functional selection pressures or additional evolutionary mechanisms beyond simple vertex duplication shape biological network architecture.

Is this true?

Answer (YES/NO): NO